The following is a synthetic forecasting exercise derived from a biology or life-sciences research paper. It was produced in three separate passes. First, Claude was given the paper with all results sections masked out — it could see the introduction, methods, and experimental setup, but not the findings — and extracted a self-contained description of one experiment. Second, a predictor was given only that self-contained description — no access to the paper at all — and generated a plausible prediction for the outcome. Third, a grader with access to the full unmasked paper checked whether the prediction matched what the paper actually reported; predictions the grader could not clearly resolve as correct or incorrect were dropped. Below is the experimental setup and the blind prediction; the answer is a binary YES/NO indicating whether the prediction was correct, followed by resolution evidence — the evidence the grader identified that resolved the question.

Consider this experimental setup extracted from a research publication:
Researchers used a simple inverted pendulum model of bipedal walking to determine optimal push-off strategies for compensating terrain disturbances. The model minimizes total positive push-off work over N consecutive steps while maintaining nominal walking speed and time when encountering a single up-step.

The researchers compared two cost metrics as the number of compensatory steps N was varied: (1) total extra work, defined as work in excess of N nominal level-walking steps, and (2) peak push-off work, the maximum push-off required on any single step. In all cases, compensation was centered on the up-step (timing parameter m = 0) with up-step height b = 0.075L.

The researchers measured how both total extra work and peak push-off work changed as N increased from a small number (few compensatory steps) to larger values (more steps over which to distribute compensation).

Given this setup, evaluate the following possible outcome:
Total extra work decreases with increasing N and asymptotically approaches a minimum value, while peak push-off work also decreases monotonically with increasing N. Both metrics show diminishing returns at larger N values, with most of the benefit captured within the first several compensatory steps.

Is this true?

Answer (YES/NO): YES